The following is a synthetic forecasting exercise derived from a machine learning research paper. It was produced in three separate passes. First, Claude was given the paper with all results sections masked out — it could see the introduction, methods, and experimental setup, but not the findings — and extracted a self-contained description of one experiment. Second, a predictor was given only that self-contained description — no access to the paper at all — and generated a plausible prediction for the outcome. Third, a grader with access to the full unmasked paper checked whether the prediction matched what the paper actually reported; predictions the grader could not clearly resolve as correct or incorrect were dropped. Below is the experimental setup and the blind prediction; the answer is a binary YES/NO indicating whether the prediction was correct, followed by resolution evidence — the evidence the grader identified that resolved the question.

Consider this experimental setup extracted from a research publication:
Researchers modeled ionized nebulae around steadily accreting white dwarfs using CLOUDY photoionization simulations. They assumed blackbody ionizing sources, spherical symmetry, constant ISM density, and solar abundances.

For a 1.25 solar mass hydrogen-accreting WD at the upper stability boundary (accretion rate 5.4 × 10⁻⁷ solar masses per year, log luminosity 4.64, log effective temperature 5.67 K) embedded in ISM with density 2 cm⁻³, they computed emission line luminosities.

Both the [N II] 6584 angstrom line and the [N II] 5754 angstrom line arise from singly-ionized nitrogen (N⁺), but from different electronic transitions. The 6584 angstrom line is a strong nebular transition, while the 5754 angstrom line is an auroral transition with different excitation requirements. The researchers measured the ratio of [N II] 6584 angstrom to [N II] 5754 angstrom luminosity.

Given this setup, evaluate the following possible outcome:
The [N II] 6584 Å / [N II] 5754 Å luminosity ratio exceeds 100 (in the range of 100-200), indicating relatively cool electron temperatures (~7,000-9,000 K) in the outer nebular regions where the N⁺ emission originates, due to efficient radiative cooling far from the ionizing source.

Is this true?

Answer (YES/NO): NO